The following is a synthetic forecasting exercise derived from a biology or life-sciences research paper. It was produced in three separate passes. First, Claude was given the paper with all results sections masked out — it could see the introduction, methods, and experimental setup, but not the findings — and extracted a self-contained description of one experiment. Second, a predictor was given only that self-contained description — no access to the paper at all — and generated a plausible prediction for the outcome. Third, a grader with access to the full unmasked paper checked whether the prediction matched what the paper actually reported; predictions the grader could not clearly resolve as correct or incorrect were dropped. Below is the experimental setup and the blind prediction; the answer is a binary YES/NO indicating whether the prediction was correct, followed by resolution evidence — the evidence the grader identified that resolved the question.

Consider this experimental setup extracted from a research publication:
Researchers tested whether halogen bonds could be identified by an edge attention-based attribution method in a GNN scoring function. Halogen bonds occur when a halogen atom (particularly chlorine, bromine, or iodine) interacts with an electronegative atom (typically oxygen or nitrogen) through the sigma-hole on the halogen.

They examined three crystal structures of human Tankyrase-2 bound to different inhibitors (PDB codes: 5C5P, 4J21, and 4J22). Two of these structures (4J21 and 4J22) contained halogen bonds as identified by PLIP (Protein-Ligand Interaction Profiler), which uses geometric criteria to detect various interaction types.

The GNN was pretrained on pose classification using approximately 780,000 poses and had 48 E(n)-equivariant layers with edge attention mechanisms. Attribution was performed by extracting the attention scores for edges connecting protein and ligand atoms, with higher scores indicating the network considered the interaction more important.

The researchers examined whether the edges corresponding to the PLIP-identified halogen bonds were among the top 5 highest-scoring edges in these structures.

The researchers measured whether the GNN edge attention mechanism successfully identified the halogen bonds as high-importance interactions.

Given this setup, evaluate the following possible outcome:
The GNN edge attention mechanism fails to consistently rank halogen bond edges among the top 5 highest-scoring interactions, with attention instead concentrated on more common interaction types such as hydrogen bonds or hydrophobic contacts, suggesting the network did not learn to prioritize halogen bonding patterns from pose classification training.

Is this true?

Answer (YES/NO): YES